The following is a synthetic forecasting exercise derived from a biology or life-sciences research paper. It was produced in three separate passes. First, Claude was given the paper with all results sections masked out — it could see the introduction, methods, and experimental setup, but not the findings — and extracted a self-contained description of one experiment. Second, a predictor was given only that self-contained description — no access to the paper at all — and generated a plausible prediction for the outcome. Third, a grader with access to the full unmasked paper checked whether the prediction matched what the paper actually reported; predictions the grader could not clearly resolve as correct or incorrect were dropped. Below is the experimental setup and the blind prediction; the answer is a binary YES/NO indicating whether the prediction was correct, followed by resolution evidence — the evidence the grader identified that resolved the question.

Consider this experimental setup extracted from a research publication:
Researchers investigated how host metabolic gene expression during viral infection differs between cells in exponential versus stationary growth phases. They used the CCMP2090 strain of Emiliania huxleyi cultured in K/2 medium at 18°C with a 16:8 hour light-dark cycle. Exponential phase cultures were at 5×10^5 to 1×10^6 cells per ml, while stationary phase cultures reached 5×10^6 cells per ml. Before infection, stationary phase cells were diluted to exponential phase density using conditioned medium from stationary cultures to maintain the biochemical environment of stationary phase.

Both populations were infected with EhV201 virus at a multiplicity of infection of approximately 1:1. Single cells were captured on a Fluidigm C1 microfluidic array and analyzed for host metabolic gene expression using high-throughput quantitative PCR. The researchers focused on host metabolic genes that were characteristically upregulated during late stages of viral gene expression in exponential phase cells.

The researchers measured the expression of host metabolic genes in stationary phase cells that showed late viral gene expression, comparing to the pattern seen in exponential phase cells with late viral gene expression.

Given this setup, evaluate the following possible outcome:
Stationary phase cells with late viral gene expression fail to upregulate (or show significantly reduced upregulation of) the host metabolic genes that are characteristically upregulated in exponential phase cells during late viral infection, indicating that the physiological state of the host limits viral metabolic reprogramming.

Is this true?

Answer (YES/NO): YES